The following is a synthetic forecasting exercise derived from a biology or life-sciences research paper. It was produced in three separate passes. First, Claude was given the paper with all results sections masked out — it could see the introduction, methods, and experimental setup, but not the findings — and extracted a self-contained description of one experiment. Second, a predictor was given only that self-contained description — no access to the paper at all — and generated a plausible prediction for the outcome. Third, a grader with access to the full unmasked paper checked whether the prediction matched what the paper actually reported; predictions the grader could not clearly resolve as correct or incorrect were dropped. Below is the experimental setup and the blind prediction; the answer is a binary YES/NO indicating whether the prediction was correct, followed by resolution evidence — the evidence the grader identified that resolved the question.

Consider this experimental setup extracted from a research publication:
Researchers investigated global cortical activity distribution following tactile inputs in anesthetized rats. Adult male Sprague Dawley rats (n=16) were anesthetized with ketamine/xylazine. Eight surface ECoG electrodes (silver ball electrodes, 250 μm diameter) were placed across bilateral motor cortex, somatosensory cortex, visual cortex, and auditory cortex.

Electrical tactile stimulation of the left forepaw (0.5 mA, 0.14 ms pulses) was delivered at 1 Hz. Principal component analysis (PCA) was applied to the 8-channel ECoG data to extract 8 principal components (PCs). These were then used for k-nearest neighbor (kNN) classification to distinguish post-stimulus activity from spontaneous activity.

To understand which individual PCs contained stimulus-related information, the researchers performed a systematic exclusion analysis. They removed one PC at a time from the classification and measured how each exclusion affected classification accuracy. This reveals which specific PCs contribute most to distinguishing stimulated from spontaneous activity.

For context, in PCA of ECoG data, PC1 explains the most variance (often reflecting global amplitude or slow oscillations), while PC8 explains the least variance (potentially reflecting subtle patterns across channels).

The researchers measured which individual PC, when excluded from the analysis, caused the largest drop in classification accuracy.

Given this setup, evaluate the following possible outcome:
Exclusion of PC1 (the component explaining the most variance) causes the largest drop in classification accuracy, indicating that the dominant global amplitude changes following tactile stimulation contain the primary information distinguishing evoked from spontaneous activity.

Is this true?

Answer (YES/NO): NO